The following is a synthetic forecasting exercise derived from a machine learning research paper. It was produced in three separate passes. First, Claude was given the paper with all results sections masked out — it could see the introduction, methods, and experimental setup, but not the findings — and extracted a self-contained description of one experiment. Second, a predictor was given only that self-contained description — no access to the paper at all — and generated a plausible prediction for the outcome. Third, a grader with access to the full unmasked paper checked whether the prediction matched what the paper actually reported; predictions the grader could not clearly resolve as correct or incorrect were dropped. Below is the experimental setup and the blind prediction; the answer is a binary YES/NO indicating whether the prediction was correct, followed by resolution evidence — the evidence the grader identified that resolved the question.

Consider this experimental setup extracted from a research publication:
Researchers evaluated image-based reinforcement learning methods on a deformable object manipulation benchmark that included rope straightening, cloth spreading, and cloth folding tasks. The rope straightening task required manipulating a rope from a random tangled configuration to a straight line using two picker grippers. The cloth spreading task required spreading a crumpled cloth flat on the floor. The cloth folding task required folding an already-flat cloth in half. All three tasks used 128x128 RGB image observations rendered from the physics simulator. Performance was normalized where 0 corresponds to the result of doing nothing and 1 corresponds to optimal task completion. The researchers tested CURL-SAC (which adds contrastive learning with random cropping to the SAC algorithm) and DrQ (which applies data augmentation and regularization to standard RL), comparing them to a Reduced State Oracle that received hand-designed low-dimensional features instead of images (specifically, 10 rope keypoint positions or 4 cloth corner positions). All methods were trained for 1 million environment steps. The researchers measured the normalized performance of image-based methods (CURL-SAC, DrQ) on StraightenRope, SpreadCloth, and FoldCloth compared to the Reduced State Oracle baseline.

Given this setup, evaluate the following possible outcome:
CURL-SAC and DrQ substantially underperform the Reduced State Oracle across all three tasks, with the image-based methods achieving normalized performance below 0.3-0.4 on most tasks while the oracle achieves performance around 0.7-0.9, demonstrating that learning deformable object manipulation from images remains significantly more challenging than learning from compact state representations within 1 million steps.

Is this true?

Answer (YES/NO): NO